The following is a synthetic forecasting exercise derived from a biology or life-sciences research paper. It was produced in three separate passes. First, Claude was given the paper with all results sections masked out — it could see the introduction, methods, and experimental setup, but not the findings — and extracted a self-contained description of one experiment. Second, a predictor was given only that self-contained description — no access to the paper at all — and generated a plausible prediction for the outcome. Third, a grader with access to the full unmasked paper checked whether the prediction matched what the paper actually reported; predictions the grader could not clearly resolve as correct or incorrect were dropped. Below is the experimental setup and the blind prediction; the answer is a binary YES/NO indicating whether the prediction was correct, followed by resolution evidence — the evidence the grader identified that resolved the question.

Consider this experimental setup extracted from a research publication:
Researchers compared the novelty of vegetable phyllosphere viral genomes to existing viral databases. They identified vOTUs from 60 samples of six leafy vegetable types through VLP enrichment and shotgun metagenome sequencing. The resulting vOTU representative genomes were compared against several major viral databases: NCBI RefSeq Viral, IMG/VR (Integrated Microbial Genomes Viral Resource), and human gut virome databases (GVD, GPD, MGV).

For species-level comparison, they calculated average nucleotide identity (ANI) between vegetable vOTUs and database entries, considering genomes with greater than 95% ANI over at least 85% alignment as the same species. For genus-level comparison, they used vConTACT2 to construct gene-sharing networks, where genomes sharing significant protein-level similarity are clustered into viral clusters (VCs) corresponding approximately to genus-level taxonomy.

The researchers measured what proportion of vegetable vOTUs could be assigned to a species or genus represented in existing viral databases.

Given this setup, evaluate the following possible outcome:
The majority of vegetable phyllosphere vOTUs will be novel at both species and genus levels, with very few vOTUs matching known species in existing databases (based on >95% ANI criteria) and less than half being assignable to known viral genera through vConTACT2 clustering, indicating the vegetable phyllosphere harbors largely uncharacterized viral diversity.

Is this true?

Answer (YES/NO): YES